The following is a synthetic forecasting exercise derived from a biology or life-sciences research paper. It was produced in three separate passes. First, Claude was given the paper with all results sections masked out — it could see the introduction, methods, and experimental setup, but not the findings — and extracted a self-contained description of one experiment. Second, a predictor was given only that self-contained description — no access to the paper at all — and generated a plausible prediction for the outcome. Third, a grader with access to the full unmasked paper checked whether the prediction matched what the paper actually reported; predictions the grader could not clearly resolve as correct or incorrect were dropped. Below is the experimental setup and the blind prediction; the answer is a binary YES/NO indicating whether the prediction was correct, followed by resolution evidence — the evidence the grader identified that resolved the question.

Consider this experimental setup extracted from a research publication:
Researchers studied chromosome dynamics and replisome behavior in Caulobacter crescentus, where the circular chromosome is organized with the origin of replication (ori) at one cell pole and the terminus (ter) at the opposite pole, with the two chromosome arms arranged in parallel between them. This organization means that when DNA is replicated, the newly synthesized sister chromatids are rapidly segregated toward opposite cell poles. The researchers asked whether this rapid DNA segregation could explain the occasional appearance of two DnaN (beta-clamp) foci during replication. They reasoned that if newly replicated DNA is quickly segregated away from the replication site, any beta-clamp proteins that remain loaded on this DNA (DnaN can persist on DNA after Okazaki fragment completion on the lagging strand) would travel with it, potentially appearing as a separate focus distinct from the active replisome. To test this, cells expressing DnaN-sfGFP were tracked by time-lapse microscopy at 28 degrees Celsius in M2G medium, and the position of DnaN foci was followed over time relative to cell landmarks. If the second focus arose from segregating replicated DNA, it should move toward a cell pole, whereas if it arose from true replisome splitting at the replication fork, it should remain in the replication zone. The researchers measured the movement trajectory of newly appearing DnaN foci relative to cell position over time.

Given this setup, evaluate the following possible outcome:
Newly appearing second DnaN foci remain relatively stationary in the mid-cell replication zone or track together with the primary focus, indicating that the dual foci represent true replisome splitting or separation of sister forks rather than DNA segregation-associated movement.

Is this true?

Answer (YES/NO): NO